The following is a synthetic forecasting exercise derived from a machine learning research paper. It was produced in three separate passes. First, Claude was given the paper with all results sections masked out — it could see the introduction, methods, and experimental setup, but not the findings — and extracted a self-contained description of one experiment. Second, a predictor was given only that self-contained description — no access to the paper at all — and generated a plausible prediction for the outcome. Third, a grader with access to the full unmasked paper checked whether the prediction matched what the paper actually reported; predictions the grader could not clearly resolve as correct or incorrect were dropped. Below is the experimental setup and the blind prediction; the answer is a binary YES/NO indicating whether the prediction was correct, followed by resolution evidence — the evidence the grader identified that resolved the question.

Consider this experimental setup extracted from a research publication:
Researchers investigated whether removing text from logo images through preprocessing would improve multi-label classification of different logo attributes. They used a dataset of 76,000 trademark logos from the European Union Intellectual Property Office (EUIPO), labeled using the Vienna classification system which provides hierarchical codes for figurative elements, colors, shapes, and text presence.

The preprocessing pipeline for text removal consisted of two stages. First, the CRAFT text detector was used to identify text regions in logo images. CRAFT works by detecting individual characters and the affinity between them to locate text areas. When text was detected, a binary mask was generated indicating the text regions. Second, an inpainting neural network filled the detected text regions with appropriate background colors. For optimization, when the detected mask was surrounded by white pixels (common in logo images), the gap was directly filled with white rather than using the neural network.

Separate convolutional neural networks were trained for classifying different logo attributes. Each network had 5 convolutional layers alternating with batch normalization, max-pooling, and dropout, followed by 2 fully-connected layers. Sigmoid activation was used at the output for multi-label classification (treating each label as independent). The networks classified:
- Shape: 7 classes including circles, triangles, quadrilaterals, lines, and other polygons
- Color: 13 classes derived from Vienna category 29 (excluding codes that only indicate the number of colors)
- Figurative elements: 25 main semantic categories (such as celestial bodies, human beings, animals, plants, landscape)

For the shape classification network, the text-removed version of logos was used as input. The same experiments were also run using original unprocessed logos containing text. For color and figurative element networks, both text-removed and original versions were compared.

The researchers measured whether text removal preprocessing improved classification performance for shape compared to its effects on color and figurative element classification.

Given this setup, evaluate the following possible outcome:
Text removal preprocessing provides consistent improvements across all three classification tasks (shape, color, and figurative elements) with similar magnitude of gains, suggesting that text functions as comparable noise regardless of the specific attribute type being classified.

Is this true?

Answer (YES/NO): NO